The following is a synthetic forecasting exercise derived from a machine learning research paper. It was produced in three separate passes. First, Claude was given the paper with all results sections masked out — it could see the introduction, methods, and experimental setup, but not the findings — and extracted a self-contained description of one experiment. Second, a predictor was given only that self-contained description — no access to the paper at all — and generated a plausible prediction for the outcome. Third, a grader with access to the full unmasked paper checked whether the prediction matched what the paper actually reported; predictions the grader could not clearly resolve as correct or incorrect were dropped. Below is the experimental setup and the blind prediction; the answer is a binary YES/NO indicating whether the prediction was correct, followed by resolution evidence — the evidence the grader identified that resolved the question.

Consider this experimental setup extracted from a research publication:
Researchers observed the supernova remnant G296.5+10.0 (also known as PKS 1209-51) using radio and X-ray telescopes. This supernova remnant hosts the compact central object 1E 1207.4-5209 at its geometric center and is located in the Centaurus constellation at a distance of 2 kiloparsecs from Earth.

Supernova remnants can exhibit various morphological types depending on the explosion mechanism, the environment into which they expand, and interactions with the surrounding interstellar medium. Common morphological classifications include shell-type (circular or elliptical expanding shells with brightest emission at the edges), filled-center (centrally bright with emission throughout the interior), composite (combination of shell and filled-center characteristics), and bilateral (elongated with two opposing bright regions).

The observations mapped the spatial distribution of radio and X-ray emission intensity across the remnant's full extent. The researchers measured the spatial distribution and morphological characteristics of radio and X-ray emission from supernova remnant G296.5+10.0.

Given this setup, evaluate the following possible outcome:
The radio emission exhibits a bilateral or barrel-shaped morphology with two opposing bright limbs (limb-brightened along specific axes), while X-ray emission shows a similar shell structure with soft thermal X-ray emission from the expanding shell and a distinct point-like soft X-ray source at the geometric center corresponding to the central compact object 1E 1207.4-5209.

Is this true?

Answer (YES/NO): YES